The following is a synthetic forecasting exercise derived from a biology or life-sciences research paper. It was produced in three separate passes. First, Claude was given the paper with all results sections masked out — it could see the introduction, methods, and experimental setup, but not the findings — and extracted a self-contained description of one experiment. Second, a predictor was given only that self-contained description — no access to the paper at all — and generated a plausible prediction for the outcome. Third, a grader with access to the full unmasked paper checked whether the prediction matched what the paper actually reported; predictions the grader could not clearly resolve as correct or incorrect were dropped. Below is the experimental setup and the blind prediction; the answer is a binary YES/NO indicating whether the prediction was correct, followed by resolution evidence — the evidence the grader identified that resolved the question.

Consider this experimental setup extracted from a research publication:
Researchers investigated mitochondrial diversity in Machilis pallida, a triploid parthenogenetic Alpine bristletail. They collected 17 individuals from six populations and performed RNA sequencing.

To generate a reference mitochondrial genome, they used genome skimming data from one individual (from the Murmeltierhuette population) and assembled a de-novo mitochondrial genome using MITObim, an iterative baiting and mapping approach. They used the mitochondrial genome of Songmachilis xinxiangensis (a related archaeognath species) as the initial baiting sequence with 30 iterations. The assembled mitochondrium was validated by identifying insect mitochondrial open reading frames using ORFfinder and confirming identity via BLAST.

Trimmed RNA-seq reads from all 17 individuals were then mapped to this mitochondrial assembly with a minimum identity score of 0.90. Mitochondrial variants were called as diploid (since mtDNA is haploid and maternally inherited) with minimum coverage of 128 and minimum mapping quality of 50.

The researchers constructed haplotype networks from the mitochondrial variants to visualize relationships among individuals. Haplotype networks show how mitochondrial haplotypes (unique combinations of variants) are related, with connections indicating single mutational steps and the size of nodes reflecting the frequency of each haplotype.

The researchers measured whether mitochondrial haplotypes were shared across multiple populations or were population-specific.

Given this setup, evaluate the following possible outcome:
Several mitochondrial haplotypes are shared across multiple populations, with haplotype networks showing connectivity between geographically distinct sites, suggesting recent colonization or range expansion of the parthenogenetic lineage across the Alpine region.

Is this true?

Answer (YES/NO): NO